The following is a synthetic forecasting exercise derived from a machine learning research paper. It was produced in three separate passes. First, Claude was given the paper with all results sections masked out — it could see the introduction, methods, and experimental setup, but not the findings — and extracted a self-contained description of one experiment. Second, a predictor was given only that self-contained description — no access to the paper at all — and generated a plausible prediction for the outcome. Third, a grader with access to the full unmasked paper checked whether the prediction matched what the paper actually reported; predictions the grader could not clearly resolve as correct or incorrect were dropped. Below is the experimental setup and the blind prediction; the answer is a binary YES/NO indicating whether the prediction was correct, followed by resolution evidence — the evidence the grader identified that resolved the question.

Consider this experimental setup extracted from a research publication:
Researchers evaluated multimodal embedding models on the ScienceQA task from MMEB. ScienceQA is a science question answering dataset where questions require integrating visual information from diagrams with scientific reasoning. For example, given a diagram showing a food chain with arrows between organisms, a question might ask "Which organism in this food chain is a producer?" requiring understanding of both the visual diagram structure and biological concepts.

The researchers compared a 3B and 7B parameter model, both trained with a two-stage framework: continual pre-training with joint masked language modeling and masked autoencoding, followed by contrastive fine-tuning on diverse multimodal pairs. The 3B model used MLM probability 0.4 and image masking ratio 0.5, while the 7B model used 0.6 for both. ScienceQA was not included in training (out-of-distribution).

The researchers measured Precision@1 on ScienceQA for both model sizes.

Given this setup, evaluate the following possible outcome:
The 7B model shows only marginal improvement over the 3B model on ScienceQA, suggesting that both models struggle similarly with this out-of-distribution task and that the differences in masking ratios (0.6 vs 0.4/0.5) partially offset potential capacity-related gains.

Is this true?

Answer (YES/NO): NO